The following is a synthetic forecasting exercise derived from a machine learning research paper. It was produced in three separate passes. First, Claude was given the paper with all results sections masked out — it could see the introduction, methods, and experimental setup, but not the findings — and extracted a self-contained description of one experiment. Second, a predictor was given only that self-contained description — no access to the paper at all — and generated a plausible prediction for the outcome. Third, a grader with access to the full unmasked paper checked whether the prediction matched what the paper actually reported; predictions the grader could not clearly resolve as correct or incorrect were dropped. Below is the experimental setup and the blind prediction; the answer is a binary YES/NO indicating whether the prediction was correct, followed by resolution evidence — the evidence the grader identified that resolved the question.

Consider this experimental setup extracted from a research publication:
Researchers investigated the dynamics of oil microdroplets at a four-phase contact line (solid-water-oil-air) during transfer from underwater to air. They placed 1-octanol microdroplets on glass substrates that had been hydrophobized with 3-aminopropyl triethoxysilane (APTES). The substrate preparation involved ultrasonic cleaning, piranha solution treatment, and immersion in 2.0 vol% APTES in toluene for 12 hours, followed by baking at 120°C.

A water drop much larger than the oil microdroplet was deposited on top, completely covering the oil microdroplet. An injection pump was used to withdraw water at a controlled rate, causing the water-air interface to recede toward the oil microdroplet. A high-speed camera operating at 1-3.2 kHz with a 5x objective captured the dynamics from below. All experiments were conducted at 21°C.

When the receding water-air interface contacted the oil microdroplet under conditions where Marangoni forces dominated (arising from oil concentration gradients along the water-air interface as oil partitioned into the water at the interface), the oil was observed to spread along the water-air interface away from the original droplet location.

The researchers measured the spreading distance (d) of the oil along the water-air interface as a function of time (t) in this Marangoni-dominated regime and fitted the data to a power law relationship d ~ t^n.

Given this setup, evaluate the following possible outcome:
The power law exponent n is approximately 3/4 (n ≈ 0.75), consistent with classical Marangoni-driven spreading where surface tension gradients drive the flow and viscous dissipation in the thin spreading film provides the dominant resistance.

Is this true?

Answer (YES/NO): YES